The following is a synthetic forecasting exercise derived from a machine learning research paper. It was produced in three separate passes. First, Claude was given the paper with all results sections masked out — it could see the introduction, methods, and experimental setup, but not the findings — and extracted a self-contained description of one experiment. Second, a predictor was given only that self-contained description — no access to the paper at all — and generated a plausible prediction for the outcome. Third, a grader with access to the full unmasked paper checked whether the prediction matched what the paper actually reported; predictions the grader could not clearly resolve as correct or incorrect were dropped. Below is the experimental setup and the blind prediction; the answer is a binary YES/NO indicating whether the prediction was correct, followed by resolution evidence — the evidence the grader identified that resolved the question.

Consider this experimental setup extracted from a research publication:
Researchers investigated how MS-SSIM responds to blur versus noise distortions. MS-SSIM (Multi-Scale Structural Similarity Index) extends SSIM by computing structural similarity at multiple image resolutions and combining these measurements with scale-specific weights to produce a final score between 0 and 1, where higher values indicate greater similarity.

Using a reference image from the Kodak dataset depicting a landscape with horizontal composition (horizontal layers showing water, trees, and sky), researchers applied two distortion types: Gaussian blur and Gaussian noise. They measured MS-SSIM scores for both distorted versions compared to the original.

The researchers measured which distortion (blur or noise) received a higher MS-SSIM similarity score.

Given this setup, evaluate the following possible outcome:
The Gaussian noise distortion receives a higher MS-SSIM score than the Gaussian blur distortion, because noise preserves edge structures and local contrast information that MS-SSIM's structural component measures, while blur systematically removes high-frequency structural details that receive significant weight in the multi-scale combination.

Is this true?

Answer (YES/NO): NO